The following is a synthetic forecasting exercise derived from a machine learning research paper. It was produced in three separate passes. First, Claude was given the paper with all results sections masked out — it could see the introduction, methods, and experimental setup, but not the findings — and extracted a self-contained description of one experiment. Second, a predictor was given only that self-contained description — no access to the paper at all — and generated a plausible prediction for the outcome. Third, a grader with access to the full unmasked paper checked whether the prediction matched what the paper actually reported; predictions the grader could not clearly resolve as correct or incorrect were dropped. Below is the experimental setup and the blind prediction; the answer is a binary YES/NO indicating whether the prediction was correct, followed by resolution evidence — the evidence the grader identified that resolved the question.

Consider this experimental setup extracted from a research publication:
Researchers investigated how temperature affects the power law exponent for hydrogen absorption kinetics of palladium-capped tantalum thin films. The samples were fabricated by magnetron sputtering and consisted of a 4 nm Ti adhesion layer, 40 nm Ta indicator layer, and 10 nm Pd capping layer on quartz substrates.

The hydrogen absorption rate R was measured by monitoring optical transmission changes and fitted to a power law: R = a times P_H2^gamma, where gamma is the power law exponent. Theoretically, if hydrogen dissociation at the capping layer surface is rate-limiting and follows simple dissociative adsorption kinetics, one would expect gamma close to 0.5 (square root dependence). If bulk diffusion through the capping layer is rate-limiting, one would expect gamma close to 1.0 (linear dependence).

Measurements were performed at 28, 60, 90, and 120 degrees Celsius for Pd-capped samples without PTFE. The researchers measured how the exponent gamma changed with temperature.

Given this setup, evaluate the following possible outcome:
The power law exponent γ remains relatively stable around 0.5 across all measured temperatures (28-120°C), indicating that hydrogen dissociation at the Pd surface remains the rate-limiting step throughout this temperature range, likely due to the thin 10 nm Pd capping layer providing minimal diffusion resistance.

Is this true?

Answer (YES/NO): NO